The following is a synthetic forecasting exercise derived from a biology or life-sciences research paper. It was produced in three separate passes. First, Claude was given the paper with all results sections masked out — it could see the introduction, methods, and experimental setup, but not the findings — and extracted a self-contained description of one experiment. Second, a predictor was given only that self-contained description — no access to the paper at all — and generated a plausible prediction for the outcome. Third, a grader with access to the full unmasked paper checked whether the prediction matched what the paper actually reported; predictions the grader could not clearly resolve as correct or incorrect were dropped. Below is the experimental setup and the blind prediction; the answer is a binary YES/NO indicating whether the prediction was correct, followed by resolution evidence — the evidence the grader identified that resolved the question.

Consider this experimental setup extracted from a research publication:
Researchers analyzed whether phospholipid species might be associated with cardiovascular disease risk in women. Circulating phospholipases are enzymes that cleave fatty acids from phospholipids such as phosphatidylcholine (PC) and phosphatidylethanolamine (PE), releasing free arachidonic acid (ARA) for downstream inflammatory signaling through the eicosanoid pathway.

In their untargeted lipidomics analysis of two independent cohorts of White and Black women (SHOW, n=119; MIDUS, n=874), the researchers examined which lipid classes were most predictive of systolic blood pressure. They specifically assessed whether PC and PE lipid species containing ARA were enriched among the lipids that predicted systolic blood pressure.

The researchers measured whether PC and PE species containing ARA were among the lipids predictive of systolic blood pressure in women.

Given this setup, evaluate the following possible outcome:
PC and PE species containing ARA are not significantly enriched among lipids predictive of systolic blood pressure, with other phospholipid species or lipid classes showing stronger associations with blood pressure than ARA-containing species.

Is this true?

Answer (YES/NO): NO